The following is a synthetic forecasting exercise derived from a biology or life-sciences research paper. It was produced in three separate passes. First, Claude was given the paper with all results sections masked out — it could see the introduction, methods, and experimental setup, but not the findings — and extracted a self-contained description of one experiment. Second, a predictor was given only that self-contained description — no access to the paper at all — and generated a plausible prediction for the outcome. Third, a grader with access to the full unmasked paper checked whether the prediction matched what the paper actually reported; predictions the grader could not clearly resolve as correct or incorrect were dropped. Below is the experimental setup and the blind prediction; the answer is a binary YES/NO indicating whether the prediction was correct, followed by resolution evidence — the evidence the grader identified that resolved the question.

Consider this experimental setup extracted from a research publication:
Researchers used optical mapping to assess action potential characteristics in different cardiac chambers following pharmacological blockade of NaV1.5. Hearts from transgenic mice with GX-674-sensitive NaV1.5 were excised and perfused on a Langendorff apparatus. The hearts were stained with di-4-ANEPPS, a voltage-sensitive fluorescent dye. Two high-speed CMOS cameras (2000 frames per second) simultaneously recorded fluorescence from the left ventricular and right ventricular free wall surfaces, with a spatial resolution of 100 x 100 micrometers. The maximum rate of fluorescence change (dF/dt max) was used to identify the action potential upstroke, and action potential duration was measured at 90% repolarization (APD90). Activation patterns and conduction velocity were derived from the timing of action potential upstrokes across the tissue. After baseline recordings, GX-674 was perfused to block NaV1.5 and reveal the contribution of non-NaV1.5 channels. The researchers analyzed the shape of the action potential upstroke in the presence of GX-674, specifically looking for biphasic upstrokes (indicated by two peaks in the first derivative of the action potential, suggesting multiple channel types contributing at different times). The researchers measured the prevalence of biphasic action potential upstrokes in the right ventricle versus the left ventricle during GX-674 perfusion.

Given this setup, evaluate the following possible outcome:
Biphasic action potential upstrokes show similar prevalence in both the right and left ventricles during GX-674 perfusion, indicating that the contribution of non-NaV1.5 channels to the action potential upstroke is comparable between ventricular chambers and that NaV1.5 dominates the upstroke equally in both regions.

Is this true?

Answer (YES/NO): NO